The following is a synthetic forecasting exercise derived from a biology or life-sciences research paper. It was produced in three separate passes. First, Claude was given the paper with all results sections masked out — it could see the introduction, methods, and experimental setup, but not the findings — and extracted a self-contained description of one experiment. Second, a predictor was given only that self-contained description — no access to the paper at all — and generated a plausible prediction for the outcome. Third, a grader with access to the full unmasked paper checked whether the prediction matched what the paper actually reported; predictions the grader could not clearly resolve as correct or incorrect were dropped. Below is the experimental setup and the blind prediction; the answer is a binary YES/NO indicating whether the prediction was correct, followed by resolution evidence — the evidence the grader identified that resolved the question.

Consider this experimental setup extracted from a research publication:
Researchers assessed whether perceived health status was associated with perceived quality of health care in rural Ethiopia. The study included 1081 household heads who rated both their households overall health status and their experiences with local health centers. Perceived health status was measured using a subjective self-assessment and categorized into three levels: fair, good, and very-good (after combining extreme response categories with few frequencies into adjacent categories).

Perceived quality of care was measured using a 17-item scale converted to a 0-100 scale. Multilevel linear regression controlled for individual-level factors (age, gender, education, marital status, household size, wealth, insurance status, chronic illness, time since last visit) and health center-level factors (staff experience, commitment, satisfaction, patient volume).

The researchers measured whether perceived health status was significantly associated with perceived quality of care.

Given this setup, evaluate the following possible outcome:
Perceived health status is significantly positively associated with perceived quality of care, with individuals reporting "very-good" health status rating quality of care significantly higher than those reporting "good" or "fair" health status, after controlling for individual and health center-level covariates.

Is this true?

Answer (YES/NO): NO